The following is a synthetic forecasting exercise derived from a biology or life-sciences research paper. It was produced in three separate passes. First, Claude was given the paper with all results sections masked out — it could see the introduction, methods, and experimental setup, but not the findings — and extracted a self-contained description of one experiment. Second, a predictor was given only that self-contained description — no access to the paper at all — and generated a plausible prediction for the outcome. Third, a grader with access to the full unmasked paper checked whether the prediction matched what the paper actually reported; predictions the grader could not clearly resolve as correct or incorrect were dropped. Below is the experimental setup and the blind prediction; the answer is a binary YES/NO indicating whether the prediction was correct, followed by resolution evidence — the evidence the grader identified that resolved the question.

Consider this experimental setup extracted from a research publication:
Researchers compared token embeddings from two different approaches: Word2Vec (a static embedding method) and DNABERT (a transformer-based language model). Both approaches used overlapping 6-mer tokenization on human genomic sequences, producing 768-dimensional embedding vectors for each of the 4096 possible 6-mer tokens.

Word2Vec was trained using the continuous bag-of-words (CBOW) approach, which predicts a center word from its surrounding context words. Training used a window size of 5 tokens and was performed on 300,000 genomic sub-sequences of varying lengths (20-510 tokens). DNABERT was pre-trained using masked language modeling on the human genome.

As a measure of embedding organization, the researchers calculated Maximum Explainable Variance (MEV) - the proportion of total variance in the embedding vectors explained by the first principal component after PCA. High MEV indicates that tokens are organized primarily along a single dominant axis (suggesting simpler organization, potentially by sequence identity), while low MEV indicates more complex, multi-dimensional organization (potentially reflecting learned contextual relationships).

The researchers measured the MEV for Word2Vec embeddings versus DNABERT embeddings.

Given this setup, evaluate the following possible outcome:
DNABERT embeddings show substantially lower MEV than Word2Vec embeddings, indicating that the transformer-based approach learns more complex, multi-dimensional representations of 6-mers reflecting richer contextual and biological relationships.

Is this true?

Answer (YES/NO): NO